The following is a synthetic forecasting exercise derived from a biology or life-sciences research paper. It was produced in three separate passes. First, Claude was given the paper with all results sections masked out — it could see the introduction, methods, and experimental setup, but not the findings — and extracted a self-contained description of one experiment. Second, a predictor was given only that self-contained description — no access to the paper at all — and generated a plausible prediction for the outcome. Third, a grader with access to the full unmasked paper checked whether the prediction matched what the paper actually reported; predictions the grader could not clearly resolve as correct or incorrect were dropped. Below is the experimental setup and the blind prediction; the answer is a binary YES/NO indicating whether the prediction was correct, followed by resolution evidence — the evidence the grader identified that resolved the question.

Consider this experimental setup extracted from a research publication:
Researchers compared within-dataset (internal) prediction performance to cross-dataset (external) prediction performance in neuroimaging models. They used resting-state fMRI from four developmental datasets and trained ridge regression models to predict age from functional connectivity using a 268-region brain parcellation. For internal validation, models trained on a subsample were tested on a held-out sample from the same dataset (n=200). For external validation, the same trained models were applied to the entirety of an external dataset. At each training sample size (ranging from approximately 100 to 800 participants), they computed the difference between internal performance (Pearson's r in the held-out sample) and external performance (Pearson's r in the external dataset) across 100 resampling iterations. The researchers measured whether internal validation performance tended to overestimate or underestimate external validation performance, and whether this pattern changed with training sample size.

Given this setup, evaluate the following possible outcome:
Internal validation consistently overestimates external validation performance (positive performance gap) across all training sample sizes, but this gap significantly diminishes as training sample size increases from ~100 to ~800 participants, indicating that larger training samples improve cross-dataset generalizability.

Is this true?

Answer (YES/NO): NO